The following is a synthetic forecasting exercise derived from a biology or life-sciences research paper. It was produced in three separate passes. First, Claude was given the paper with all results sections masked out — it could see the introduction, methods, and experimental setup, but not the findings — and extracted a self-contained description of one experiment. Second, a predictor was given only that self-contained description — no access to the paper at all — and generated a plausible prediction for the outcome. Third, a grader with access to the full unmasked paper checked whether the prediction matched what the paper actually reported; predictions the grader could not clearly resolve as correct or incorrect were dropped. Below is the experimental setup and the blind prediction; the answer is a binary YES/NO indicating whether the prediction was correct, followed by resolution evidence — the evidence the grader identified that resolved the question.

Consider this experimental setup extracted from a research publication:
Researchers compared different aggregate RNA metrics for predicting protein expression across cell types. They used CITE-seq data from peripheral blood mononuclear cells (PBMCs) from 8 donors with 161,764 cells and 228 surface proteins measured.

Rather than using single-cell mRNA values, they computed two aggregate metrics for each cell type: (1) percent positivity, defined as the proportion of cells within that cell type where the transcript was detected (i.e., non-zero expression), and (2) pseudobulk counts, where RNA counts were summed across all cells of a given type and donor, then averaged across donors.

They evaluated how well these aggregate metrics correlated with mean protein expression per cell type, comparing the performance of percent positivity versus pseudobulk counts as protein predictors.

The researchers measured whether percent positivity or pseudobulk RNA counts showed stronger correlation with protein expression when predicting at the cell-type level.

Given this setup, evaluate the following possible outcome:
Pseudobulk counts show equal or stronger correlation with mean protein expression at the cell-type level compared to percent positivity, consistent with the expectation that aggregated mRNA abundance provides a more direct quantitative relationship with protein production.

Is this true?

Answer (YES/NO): YES